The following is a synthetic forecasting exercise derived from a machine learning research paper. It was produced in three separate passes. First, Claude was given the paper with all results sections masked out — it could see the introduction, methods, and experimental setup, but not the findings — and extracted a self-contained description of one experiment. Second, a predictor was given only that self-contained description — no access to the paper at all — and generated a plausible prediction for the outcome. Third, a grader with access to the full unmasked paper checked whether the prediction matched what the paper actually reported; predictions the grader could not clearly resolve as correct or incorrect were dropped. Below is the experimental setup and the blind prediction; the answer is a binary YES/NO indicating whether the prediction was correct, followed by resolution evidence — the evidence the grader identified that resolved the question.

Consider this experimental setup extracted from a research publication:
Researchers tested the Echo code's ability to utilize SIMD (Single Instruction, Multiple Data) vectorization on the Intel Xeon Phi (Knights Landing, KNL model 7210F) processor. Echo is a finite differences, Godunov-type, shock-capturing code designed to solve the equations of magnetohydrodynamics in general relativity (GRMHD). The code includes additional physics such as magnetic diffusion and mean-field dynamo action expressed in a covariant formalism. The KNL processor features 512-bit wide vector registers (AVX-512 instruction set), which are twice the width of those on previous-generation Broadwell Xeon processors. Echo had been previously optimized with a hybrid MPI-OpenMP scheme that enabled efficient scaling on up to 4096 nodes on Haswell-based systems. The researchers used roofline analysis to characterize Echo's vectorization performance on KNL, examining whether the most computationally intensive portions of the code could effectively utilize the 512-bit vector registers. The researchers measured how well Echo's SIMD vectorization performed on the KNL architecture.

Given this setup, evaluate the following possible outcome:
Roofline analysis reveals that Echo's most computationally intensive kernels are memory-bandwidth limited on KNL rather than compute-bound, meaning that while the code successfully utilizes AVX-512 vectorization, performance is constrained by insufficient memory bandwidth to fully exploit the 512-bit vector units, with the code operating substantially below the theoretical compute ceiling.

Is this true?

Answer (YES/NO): YES